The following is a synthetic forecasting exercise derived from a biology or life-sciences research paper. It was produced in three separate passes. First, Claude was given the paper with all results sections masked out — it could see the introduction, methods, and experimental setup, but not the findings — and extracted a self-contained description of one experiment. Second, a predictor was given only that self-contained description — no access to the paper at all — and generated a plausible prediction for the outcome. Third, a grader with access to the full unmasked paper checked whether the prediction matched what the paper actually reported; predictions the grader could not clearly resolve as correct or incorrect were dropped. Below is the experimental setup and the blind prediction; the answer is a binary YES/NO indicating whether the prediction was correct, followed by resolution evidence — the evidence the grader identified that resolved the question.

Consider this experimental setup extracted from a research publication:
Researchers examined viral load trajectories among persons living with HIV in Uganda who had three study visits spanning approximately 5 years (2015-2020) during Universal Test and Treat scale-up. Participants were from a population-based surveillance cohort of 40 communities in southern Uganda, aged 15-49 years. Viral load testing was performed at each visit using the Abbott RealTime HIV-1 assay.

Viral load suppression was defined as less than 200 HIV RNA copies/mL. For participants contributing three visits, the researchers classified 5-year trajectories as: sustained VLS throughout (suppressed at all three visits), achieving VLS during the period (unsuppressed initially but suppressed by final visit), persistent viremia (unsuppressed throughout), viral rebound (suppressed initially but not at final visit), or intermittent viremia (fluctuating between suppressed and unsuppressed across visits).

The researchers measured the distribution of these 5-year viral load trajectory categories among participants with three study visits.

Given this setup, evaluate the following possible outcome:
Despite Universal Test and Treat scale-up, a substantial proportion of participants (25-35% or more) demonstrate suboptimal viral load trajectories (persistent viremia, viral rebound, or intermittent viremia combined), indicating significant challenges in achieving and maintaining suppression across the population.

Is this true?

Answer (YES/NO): NO